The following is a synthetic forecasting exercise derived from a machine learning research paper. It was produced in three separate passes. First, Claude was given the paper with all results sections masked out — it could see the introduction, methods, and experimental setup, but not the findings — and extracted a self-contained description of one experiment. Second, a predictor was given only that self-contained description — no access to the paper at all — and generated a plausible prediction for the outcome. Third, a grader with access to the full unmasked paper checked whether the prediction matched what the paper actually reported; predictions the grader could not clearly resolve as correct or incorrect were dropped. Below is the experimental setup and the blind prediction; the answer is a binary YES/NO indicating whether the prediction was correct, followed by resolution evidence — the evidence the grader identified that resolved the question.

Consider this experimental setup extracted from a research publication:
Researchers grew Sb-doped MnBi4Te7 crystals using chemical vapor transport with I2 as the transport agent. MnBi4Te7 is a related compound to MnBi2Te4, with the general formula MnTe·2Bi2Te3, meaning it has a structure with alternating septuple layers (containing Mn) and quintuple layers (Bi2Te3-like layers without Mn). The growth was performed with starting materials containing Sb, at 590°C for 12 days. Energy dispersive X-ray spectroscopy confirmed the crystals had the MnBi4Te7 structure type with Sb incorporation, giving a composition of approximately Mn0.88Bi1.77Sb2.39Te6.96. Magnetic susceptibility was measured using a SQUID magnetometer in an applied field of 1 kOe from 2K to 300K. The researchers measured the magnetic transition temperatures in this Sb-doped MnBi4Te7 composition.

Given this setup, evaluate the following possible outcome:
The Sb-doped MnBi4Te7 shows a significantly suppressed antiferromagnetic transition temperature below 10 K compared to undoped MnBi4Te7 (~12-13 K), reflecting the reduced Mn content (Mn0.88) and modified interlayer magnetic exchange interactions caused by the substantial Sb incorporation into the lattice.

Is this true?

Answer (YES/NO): NO